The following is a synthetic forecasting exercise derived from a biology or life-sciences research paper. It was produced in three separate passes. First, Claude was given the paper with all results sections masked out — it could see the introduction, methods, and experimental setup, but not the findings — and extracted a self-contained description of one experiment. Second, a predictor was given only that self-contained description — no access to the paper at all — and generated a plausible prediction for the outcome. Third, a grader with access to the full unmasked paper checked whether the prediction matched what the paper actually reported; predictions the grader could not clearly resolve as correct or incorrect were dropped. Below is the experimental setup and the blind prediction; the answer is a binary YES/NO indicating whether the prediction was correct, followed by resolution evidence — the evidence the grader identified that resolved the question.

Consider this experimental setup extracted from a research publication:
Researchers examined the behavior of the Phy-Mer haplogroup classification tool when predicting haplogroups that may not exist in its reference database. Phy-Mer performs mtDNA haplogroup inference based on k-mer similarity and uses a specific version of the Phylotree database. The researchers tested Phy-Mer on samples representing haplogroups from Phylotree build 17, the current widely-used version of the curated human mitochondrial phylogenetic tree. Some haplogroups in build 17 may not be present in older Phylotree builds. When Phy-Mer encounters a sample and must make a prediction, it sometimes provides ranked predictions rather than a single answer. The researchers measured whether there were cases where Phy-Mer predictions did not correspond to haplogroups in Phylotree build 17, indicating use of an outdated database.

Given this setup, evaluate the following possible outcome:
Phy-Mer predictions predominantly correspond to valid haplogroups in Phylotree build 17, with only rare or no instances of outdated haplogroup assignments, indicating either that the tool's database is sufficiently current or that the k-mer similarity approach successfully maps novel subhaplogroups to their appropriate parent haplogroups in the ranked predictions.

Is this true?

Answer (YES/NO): NO